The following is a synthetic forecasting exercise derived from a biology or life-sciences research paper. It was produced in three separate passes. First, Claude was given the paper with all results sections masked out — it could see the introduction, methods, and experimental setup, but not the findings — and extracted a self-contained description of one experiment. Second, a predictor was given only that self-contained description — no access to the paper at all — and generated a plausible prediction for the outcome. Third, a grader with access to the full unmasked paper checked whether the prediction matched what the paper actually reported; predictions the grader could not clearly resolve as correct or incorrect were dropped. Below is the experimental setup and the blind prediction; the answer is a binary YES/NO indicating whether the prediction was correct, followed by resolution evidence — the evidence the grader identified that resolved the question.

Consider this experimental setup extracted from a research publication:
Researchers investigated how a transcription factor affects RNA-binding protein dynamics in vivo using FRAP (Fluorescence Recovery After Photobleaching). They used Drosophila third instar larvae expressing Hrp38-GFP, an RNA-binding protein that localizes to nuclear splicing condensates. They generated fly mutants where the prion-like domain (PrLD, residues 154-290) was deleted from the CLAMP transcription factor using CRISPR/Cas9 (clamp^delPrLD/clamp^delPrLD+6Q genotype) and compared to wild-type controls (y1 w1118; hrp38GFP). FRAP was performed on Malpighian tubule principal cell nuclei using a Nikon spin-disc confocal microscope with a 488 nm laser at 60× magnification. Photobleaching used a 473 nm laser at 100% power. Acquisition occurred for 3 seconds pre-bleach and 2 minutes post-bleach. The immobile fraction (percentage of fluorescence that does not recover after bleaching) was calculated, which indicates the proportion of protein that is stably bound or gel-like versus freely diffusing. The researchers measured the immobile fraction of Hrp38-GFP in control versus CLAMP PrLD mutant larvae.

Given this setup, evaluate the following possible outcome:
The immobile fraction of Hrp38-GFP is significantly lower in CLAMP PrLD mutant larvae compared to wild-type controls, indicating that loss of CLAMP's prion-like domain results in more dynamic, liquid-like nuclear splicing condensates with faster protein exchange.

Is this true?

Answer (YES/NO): NO